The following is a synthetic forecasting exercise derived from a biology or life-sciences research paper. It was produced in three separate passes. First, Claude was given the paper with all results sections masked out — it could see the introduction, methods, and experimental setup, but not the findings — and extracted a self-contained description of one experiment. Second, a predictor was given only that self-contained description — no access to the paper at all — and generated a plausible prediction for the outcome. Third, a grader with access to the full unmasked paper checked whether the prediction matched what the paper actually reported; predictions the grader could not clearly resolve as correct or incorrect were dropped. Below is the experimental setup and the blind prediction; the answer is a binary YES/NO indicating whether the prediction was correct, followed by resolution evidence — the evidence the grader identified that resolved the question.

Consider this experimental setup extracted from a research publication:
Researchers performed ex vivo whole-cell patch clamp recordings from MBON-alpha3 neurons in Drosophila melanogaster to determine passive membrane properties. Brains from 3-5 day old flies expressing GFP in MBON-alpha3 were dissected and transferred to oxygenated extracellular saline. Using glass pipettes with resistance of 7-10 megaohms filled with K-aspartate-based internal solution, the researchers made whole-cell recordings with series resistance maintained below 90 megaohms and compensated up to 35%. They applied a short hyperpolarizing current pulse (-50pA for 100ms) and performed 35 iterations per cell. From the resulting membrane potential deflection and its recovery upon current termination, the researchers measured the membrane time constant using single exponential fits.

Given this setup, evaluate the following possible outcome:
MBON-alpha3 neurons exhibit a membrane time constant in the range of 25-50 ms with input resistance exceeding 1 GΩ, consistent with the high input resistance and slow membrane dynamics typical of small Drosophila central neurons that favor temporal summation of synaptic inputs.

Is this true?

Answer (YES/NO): NO